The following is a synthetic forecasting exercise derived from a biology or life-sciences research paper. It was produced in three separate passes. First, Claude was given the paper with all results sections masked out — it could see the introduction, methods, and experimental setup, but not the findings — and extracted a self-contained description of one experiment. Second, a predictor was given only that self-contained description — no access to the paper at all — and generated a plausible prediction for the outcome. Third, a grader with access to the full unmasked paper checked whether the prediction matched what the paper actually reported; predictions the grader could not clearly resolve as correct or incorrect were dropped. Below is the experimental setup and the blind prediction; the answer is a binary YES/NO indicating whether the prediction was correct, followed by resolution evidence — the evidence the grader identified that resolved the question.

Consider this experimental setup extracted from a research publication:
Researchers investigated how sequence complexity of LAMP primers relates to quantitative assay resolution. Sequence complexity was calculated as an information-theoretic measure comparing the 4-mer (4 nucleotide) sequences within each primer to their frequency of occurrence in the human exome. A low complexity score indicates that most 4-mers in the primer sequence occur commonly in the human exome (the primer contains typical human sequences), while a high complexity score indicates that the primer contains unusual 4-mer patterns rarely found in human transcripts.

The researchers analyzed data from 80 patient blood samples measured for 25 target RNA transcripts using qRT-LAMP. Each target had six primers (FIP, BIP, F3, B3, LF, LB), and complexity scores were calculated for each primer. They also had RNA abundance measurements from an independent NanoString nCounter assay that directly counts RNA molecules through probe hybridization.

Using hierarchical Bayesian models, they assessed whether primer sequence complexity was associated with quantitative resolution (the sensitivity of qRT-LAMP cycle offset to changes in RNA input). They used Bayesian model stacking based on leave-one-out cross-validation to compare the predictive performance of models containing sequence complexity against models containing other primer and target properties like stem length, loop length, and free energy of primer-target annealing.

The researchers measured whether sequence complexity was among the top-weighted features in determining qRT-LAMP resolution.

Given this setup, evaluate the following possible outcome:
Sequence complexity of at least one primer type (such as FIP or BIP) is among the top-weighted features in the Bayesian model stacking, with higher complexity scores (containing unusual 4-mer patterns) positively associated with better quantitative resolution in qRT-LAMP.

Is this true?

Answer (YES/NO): YES